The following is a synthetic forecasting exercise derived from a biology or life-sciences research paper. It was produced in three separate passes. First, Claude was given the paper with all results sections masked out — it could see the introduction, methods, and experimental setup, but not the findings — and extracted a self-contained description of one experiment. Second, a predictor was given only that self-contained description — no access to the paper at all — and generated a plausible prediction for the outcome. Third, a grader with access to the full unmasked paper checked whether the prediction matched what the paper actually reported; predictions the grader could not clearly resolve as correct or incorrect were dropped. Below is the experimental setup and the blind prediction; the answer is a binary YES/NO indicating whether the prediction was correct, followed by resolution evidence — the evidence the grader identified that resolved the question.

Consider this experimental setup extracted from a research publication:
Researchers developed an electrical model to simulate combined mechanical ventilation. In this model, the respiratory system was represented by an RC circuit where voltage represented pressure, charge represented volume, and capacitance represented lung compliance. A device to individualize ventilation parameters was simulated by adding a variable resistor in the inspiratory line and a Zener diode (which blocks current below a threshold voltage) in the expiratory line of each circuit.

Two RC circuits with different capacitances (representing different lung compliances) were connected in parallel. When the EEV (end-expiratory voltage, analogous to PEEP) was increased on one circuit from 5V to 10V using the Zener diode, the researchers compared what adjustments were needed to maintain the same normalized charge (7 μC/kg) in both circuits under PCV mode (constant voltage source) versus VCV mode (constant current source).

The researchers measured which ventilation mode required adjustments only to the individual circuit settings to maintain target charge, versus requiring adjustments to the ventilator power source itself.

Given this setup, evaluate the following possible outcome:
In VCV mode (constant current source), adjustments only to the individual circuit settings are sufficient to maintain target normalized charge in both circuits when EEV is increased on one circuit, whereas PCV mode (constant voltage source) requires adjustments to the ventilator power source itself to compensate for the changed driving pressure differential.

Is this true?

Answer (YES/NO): YES